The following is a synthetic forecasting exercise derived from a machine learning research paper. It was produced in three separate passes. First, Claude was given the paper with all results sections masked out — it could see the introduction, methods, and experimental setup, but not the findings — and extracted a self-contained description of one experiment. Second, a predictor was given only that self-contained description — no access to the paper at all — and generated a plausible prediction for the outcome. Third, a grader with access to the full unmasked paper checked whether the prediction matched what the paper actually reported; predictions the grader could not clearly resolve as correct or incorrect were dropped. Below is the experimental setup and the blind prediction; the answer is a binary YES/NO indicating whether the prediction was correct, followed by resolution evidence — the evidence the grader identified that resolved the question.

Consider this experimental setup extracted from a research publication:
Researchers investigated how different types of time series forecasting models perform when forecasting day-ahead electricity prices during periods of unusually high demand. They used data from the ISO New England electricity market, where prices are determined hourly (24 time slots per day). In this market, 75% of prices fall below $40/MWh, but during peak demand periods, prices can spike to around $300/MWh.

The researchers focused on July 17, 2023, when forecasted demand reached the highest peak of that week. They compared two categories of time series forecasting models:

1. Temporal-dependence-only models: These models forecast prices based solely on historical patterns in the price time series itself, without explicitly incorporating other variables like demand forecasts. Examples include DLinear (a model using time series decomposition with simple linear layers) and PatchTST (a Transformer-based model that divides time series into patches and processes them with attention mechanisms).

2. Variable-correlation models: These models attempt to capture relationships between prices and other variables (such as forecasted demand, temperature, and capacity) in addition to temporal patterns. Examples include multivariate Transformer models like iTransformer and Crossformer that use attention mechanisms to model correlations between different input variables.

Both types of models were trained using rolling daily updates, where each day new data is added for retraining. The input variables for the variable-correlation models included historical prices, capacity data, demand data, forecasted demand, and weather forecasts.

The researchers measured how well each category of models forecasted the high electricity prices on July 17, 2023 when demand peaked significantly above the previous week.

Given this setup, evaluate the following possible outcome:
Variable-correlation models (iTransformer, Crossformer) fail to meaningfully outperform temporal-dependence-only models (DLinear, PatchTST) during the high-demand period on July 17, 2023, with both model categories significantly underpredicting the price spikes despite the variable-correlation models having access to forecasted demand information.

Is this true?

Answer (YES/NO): NO